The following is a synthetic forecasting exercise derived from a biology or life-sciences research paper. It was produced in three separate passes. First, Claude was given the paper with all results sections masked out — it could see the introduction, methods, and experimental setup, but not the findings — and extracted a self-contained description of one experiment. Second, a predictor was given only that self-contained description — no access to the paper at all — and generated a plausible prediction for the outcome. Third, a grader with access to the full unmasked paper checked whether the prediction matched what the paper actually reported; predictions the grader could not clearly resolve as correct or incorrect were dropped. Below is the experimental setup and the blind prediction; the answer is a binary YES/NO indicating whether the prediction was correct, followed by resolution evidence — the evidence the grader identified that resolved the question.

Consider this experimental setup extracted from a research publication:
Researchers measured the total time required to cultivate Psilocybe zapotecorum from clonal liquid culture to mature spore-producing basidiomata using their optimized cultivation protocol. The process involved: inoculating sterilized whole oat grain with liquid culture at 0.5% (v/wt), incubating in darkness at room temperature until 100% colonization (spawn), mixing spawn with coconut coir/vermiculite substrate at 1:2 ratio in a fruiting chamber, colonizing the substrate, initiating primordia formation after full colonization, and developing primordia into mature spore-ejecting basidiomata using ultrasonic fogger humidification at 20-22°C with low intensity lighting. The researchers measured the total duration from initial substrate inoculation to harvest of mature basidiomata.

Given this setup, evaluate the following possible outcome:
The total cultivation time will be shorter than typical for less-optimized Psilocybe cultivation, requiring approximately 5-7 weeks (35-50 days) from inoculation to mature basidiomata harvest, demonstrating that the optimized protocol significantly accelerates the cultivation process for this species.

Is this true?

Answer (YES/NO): NO